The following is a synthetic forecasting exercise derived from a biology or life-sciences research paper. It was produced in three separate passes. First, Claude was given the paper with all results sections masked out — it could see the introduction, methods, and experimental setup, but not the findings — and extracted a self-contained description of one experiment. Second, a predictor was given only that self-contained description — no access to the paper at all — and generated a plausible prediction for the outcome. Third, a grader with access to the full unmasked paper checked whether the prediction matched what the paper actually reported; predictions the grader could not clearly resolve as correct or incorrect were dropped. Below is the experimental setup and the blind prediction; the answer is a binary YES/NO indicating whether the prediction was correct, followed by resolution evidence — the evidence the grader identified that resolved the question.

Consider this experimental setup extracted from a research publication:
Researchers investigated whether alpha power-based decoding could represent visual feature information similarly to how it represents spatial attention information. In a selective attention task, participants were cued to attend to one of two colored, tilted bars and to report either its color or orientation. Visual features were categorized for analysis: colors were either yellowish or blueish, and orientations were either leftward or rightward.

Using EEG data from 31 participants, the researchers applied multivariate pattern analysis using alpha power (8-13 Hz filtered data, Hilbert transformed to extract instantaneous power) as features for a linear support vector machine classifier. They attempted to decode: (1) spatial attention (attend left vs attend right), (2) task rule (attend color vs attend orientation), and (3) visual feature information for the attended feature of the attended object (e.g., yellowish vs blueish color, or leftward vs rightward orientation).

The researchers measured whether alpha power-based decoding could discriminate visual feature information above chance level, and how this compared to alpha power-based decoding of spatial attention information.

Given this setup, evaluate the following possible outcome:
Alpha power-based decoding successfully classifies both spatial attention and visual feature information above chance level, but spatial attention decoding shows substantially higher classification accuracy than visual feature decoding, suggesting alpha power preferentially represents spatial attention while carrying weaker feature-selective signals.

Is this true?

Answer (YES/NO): NO